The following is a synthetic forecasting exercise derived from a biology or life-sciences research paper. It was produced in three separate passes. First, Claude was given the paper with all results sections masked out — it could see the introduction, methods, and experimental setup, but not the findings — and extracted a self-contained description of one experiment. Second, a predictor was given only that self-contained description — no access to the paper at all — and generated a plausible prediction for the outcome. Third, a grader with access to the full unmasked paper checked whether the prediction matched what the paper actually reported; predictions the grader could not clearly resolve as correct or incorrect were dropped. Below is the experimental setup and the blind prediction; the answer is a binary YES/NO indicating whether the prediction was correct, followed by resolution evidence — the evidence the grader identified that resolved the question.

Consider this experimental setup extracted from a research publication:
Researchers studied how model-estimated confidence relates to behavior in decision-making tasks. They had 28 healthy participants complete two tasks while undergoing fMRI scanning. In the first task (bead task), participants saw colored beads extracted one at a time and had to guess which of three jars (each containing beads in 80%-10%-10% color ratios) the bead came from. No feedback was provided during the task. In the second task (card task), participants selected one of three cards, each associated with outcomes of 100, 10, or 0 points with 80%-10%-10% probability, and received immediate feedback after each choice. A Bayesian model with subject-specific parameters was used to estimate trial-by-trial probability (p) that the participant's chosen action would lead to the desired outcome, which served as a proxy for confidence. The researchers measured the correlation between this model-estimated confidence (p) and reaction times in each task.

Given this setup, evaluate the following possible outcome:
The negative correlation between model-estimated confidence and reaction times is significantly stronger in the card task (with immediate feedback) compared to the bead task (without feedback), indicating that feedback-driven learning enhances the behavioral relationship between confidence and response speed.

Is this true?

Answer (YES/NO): NO